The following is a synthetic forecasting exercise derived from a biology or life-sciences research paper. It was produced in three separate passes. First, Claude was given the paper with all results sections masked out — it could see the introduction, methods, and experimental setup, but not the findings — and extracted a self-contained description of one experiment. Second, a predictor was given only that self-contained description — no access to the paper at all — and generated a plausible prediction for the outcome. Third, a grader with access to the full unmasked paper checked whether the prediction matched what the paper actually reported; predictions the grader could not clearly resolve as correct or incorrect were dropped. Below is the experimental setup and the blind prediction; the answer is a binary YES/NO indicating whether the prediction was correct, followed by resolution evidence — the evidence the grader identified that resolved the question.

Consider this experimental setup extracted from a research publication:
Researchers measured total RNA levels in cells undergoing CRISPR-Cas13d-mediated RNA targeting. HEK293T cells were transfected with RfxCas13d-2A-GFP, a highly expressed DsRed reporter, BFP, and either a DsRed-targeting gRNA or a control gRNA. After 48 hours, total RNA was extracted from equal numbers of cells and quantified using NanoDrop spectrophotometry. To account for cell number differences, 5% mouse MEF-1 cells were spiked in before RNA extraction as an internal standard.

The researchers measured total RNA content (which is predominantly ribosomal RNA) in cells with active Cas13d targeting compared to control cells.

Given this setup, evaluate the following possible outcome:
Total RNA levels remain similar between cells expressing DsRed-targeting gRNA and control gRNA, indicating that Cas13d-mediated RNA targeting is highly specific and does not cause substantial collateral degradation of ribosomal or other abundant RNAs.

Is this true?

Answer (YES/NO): NO